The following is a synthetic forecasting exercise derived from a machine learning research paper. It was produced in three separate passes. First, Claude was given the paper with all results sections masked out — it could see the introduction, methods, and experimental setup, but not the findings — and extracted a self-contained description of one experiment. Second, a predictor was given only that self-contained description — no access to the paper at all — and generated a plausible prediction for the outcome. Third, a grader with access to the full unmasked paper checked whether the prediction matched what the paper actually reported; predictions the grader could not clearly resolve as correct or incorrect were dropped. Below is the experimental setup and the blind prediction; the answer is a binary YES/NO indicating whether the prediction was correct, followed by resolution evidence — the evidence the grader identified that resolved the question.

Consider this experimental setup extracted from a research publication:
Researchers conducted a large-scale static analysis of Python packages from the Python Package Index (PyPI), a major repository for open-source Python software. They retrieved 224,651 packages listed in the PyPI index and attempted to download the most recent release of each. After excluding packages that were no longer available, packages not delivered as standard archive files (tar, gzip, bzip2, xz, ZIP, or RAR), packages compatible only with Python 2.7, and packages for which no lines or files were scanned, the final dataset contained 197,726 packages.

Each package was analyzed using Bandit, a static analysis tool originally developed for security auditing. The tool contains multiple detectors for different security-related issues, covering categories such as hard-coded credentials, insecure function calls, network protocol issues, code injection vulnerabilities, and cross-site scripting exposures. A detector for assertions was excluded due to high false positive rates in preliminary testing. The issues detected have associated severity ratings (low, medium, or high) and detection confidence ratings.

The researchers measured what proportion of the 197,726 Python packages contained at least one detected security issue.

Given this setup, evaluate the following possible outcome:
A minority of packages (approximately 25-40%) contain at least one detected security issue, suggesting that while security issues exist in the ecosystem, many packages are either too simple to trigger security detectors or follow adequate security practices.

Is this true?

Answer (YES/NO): NO